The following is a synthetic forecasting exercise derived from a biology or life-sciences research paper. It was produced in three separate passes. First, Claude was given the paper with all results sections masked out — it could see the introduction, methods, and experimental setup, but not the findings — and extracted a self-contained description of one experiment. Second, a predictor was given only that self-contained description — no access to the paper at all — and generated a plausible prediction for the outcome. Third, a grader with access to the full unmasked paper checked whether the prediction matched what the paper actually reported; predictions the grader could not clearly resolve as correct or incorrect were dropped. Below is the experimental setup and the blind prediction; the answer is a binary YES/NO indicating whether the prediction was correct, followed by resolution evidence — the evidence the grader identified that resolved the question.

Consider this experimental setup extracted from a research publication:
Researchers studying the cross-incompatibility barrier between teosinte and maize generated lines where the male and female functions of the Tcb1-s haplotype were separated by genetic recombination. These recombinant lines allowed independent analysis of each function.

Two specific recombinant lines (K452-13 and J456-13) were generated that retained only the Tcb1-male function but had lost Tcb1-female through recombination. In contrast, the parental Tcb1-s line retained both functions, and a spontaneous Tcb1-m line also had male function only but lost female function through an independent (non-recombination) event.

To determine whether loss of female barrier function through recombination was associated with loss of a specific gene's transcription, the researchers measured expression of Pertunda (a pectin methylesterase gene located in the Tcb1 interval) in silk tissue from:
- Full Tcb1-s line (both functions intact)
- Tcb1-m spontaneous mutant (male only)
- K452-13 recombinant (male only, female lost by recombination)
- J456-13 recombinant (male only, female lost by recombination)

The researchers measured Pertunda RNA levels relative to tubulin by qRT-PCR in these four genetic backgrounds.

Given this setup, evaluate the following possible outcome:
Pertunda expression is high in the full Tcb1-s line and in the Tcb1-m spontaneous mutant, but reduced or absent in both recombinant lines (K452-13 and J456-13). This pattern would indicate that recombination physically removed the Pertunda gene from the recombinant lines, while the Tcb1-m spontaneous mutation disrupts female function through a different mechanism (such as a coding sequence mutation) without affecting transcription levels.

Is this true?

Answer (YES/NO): NO